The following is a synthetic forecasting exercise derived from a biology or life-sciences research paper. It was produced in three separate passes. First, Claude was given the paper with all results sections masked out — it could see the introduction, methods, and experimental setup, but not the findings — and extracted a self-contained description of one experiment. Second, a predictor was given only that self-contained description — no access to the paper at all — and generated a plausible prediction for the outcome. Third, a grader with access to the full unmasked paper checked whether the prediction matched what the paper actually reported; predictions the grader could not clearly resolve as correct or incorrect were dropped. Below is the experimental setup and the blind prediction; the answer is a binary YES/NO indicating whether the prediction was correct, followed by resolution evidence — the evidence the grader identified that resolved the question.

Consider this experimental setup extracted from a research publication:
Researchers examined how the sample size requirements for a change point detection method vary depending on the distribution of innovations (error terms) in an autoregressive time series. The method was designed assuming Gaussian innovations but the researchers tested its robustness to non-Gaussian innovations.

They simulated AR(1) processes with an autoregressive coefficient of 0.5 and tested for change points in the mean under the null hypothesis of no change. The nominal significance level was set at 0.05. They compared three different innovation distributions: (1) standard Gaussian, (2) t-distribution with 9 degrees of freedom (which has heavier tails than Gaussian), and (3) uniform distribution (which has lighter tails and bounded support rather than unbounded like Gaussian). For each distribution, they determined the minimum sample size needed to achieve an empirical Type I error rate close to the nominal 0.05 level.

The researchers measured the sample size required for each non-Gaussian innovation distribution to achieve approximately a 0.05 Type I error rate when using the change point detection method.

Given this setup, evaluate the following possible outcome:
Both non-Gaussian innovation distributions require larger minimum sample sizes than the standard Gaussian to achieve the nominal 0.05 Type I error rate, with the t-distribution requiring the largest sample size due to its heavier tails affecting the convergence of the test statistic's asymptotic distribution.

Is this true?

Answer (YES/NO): NO